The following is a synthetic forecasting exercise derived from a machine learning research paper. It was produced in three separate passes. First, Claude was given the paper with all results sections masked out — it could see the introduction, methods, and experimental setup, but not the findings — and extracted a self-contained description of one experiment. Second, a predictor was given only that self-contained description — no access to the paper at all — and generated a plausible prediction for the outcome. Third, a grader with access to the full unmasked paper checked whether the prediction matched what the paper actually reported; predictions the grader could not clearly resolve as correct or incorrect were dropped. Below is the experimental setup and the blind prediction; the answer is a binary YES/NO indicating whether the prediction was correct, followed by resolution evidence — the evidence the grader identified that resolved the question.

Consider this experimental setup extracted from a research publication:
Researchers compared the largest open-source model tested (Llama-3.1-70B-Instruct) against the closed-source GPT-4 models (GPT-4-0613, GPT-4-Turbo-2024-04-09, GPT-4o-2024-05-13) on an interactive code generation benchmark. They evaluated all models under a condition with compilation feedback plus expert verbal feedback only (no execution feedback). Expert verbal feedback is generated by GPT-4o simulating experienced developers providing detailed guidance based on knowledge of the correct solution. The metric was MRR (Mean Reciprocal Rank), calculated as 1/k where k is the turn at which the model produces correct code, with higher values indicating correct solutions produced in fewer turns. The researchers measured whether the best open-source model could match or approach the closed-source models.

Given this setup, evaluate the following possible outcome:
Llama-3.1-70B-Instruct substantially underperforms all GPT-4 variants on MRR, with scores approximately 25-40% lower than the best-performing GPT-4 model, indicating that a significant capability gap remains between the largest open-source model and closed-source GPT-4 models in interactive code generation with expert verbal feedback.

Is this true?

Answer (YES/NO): NO